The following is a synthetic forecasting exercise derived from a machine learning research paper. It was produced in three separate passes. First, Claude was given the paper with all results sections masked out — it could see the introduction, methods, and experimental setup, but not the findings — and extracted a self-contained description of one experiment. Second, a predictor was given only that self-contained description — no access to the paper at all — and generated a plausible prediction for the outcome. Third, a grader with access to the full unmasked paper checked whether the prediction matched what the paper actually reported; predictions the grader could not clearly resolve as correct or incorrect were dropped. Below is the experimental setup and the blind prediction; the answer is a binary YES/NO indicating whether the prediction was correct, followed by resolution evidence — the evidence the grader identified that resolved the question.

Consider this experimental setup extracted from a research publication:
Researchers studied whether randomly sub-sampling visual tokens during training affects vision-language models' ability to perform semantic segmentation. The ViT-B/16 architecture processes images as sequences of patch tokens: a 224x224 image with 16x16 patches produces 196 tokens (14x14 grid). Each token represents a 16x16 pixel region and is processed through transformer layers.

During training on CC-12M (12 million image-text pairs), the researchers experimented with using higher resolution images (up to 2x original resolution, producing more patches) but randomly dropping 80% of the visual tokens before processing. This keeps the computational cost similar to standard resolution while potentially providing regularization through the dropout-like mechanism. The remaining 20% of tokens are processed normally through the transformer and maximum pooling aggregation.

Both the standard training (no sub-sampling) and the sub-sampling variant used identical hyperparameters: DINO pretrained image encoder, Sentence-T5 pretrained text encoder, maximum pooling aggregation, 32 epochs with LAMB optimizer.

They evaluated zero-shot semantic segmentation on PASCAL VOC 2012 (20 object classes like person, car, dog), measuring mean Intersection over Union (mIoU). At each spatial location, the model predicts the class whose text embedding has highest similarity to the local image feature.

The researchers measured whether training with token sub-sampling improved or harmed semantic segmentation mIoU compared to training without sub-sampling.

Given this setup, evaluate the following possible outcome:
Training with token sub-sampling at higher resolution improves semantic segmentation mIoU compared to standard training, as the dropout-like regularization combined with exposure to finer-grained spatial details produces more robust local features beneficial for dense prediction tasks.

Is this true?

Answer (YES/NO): YES